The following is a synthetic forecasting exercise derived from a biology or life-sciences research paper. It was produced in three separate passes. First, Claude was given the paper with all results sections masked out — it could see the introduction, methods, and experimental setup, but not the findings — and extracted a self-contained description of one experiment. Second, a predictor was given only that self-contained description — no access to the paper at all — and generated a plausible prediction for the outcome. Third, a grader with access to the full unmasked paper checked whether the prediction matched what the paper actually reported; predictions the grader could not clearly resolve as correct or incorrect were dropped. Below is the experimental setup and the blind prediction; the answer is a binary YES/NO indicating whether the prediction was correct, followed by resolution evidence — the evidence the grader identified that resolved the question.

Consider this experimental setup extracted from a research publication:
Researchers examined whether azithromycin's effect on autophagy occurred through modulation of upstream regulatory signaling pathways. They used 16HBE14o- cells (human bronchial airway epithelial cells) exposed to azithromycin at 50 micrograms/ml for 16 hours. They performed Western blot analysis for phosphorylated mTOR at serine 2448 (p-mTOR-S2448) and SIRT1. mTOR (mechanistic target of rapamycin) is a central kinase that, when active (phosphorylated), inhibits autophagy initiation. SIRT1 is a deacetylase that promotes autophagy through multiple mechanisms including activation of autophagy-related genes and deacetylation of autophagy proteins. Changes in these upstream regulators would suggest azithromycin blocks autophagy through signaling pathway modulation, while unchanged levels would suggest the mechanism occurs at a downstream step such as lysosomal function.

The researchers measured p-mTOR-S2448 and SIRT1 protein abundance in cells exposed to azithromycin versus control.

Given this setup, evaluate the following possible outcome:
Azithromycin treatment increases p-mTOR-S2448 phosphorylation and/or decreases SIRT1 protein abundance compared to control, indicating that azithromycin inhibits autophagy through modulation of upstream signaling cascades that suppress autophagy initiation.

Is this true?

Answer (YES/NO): NO